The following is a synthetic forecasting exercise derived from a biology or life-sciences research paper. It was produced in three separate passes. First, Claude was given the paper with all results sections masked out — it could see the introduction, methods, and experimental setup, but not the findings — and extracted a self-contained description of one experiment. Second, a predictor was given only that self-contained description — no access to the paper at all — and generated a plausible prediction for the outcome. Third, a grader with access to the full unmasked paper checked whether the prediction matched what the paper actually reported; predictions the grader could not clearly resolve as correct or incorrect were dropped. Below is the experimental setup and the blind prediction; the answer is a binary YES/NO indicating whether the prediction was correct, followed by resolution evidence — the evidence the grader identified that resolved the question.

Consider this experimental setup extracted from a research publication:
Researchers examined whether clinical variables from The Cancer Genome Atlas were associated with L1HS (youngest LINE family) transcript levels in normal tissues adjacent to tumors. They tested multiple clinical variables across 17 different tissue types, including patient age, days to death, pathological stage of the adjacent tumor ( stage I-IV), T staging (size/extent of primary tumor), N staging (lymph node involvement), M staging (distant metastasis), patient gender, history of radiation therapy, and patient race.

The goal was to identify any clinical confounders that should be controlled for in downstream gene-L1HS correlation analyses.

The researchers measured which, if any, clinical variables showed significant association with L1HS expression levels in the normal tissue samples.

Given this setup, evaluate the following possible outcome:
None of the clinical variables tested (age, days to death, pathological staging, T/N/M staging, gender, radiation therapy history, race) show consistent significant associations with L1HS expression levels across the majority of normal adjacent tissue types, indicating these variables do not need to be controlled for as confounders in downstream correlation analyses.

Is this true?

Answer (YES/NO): NO